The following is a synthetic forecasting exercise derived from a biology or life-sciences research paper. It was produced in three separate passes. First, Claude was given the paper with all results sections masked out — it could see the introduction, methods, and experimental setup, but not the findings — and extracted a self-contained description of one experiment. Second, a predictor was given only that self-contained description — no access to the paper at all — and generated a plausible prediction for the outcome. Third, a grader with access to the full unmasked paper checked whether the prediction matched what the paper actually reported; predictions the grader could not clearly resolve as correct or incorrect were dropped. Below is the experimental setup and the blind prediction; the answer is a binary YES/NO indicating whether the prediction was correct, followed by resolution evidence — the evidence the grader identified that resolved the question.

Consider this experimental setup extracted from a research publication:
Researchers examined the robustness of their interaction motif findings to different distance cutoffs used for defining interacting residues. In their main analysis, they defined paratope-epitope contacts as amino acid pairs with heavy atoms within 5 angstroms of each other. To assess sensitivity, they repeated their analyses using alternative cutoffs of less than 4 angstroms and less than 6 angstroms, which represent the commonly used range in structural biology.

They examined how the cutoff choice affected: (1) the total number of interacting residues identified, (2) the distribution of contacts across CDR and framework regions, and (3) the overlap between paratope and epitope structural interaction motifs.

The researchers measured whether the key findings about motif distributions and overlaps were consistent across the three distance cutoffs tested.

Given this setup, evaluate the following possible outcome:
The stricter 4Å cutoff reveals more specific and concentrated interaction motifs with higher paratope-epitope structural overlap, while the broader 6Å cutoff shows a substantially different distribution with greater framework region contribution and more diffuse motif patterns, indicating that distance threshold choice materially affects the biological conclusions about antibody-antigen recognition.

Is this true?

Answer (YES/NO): NO